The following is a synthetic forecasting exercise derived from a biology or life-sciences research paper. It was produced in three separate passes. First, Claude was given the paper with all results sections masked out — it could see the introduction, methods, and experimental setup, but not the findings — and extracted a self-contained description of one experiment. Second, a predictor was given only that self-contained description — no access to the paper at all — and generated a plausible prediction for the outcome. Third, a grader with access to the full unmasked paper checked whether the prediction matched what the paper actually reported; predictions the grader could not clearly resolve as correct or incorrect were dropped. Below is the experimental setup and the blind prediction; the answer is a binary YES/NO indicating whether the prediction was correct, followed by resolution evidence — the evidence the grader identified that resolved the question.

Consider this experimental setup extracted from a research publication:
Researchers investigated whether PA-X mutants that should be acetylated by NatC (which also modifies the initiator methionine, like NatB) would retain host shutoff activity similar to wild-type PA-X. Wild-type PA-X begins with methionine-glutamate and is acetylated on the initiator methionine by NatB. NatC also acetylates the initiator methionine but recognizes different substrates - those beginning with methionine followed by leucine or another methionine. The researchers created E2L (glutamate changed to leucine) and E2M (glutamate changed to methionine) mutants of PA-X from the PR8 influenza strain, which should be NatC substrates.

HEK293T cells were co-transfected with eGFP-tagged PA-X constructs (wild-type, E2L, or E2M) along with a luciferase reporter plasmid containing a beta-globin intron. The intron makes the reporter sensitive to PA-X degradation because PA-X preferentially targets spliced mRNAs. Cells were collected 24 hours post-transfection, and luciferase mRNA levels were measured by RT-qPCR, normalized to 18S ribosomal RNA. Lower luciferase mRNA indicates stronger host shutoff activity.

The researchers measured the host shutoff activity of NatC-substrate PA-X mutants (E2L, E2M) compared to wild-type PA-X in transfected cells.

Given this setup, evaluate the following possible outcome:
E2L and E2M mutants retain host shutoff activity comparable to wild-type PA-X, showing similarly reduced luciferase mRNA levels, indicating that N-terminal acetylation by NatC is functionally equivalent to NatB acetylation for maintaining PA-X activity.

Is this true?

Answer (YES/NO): NO